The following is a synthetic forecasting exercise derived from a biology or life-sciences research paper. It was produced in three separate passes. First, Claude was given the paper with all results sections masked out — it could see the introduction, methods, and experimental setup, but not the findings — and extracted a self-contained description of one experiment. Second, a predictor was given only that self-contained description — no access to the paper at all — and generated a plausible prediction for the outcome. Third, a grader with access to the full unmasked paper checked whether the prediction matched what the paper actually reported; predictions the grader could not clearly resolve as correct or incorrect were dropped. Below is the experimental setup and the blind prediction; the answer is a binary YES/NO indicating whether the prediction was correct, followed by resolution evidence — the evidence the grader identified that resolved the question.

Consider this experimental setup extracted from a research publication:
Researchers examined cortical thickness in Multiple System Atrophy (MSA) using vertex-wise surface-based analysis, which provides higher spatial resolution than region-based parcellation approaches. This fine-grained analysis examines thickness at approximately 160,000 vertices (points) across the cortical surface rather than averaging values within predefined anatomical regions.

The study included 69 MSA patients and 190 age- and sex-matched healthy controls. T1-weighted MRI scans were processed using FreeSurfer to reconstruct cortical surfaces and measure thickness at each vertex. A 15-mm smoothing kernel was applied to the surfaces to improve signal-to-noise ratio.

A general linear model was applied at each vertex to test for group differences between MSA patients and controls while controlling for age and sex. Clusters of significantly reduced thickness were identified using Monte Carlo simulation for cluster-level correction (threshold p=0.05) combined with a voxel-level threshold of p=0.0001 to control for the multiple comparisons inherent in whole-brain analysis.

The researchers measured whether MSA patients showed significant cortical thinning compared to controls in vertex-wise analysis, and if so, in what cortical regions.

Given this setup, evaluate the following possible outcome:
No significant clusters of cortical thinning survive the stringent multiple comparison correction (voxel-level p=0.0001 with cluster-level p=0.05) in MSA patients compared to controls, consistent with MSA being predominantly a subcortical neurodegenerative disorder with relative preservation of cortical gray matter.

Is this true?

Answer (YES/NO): NO